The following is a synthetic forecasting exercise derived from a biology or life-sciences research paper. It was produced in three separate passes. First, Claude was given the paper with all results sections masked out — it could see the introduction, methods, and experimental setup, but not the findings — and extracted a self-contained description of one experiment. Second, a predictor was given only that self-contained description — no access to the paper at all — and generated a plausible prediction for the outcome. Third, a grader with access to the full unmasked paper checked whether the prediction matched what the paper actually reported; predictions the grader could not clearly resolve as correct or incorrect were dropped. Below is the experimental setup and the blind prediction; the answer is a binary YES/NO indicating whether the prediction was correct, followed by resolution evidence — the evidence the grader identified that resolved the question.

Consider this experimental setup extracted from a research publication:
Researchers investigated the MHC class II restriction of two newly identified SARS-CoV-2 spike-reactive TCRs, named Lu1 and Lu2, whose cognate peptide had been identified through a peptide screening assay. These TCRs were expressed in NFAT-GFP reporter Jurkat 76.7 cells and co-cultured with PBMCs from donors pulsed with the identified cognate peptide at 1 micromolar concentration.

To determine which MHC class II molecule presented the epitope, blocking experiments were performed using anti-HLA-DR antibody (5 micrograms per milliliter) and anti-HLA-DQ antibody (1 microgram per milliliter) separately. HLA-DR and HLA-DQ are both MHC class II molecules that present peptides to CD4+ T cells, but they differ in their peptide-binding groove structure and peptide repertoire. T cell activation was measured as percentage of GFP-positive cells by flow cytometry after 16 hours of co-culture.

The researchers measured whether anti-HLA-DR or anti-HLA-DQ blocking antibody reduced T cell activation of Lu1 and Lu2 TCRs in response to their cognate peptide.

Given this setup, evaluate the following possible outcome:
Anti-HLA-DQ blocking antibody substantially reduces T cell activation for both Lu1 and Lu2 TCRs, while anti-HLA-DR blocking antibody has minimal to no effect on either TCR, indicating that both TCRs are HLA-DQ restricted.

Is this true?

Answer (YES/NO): NO